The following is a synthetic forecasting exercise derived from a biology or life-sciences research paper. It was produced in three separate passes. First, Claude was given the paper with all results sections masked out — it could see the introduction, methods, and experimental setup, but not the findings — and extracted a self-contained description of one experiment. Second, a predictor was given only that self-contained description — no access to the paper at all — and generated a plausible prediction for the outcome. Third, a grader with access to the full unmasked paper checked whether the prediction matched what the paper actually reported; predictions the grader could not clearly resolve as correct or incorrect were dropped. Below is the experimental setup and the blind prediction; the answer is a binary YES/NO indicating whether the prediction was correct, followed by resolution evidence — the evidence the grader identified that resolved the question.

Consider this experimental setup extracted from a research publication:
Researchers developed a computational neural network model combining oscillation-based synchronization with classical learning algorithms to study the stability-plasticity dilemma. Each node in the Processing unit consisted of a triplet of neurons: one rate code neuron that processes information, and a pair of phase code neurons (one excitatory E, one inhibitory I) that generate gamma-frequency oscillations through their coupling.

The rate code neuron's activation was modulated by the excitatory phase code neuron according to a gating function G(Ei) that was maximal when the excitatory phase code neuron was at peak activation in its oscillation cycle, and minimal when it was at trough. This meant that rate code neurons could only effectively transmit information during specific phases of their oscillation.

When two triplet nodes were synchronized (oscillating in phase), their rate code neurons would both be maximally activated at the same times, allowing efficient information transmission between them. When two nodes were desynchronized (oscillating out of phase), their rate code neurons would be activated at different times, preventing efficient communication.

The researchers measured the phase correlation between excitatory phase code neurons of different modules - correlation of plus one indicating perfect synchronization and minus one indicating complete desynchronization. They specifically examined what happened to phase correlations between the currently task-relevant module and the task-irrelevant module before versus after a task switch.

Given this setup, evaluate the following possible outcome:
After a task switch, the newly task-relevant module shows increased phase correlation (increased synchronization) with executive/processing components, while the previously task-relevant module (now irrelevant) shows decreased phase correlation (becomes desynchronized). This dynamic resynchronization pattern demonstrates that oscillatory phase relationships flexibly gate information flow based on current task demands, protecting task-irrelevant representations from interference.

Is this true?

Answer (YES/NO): YES